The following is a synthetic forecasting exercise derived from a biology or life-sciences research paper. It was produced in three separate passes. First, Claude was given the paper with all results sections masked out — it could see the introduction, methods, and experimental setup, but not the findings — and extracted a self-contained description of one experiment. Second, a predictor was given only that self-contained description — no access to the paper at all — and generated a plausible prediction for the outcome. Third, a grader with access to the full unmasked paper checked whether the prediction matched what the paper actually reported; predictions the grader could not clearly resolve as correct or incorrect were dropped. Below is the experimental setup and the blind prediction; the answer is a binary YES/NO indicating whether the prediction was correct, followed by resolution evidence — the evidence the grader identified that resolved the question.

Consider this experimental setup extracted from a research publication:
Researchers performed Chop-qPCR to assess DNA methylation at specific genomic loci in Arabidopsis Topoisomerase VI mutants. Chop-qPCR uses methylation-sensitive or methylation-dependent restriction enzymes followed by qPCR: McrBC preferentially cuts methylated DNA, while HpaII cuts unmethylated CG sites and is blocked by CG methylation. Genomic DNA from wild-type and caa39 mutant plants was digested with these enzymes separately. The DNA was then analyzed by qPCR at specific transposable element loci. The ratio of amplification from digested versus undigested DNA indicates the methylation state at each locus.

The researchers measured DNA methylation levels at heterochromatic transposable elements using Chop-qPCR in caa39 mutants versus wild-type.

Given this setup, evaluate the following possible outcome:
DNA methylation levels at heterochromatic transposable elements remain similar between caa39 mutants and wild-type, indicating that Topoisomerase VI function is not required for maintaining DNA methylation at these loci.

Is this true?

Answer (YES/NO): YES